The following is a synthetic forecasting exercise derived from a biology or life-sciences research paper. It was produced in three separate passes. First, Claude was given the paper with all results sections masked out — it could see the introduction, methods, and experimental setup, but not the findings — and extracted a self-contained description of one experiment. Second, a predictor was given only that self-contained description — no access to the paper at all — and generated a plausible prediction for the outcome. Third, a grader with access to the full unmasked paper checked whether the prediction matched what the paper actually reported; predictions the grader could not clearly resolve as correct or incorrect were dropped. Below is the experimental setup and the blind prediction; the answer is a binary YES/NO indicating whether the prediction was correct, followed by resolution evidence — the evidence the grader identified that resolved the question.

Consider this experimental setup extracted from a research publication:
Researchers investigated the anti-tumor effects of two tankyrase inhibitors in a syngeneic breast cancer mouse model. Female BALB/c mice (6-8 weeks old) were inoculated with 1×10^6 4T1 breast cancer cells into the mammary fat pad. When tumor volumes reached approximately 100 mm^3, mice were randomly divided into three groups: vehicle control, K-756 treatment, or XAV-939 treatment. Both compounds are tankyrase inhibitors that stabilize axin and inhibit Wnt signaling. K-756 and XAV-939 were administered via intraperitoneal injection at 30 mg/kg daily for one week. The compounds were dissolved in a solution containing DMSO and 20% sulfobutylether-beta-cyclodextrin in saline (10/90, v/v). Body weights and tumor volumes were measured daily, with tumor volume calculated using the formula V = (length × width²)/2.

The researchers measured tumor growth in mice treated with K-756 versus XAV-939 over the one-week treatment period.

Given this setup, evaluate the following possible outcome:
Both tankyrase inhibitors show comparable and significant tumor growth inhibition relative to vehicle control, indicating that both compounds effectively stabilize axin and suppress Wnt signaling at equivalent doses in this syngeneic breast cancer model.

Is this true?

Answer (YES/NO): NO